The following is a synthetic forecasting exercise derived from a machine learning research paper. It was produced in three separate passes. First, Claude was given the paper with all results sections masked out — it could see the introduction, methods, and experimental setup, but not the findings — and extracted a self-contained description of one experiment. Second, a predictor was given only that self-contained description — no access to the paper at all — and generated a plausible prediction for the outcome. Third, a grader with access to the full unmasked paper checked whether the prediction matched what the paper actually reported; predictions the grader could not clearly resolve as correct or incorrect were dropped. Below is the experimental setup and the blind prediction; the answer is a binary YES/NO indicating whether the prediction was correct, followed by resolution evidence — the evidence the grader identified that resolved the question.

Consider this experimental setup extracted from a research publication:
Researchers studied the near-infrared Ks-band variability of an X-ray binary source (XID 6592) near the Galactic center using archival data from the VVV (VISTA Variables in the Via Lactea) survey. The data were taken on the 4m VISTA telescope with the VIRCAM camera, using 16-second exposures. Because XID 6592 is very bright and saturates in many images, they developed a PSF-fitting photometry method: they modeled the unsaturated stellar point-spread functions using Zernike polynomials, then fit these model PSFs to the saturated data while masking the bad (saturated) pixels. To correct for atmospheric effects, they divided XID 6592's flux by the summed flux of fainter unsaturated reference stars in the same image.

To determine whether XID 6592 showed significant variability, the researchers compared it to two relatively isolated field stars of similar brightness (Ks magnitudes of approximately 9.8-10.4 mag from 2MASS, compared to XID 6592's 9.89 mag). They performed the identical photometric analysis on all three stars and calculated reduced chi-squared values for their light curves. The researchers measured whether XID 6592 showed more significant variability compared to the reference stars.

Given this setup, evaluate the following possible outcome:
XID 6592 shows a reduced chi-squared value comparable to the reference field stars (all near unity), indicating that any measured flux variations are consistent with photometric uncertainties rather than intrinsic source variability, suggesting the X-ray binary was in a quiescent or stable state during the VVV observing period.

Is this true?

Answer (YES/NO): NO